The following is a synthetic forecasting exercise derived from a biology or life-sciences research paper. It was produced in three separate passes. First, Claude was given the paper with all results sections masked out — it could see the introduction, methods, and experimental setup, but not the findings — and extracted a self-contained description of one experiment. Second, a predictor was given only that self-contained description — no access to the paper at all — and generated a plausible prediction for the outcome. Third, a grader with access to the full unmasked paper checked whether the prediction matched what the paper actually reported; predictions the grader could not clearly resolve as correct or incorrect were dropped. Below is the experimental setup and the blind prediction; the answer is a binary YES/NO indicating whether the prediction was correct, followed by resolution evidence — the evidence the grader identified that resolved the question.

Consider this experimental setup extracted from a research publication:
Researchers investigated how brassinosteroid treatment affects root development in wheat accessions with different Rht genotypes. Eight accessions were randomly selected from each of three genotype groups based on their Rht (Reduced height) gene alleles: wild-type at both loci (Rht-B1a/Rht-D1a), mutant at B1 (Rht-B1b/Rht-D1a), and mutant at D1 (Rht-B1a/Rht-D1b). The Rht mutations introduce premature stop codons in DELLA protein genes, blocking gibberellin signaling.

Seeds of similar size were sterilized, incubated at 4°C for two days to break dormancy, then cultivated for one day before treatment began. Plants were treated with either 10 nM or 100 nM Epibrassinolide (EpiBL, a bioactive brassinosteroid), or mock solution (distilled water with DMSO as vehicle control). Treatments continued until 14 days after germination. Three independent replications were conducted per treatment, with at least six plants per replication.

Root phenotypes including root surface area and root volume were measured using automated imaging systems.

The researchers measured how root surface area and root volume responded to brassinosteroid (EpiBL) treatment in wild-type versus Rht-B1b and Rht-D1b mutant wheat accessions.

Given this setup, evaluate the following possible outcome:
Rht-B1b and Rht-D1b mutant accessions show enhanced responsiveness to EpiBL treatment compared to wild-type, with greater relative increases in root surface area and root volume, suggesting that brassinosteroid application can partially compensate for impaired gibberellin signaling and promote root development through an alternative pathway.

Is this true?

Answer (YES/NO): NO